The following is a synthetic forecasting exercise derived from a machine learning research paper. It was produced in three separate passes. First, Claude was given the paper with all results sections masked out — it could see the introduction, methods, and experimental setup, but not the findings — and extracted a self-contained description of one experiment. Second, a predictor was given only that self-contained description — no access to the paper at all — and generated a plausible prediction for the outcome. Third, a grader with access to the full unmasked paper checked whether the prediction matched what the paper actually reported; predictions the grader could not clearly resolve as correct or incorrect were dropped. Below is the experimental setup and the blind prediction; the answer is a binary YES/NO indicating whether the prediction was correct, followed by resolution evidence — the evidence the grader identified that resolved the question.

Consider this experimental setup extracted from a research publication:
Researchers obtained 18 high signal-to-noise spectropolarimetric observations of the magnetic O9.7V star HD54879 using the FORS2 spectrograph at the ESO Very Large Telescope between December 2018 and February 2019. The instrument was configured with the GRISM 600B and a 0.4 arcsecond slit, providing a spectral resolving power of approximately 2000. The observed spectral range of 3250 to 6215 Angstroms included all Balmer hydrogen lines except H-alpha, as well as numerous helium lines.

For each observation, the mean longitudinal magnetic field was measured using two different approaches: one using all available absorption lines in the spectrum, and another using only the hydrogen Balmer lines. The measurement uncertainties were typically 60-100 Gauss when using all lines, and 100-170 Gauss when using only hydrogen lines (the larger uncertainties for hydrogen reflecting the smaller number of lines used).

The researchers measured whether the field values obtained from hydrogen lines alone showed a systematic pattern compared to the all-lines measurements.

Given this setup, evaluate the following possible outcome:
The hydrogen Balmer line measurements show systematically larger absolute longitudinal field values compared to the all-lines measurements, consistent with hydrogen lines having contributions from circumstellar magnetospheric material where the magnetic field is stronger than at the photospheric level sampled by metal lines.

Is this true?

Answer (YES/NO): NO